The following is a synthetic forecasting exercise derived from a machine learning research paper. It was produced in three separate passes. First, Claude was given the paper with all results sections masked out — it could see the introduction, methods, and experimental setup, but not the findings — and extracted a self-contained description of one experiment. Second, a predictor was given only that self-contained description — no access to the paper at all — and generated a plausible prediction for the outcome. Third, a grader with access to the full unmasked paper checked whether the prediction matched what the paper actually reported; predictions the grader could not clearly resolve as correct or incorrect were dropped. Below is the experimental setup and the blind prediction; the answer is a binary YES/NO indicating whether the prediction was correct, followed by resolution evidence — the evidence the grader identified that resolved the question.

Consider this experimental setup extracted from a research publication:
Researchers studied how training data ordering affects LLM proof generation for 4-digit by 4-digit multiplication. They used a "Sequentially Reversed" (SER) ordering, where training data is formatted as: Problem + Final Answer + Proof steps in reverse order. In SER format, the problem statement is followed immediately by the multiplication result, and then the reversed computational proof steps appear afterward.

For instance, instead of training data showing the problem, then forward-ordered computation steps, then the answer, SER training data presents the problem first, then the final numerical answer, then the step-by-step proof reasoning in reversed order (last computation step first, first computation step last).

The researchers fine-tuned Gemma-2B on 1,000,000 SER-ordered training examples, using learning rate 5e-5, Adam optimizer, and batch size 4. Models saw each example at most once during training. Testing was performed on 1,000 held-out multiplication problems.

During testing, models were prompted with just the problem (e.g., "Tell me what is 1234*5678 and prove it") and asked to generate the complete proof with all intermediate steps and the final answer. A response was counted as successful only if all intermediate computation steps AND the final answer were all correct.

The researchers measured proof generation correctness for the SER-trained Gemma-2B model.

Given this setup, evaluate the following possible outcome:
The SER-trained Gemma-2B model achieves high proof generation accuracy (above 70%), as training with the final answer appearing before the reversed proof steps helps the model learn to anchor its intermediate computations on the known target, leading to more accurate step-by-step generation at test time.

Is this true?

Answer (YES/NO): NO